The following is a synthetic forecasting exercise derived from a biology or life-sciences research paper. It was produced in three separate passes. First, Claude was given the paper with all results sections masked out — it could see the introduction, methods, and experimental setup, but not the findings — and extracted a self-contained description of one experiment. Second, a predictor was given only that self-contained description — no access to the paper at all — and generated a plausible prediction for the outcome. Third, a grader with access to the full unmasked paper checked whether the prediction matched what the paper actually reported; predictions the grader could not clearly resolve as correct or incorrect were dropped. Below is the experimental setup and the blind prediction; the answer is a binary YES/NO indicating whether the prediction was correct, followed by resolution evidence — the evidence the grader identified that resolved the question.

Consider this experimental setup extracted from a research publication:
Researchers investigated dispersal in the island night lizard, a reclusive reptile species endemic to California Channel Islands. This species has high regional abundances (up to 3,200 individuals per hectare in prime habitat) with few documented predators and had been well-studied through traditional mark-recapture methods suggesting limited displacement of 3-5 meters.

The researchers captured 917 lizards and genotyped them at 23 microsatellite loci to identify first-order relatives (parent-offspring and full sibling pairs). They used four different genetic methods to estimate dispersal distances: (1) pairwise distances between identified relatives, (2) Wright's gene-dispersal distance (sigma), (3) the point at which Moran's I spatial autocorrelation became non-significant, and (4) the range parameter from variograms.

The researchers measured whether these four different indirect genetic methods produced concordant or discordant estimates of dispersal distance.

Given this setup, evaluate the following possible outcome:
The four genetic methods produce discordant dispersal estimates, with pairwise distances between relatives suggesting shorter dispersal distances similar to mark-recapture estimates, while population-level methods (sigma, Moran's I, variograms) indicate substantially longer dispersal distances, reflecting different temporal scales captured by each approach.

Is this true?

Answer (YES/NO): NO